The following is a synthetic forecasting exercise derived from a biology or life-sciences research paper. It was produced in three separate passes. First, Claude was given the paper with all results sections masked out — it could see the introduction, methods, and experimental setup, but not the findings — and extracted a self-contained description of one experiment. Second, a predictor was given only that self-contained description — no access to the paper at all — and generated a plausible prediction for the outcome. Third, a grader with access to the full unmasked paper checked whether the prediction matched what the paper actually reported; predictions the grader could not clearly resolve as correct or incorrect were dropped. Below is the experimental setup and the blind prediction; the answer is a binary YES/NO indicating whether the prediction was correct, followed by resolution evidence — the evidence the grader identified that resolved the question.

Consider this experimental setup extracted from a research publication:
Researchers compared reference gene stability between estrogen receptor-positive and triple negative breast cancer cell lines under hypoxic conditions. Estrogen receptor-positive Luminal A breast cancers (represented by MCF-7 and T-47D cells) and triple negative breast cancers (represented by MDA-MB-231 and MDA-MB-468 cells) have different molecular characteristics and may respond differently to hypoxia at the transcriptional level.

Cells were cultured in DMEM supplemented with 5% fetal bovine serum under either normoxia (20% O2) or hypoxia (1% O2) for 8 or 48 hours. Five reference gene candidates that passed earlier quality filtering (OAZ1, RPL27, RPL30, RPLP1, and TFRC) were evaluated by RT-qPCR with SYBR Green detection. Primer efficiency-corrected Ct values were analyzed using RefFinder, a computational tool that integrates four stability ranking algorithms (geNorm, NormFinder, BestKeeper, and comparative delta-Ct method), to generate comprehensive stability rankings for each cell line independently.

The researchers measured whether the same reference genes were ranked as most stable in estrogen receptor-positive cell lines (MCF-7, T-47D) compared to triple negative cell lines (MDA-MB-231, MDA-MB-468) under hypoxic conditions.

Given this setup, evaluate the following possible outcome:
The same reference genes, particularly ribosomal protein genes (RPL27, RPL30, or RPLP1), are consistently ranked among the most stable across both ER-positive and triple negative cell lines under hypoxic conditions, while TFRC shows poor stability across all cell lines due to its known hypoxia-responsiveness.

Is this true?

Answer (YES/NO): NO